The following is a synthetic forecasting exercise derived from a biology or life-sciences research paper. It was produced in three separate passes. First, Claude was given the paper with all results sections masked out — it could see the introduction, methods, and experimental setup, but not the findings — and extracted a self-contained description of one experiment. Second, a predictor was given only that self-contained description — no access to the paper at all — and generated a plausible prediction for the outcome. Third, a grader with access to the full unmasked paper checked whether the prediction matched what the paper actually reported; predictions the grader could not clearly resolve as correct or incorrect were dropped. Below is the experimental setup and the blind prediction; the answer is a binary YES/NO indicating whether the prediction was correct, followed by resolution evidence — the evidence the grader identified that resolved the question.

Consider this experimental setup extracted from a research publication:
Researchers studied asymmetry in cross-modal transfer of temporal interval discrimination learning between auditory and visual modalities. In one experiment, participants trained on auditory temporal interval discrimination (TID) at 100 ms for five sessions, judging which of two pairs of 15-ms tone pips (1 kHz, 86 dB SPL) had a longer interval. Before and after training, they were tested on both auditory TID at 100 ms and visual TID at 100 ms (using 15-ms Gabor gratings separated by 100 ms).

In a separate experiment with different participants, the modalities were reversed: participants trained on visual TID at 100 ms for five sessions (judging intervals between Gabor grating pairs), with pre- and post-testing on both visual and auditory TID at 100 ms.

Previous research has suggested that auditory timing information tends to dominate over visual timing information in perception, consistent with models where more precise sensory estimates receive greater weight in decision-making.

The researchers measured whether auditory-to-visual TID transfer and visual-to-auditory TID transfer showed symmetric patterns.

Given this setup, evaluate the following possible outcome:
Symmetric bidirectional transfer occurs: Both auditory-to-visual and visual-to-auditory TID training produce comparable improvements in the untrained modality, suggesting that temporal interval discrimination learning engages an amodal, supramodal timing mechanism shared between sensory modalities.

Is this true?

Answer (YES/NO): NO